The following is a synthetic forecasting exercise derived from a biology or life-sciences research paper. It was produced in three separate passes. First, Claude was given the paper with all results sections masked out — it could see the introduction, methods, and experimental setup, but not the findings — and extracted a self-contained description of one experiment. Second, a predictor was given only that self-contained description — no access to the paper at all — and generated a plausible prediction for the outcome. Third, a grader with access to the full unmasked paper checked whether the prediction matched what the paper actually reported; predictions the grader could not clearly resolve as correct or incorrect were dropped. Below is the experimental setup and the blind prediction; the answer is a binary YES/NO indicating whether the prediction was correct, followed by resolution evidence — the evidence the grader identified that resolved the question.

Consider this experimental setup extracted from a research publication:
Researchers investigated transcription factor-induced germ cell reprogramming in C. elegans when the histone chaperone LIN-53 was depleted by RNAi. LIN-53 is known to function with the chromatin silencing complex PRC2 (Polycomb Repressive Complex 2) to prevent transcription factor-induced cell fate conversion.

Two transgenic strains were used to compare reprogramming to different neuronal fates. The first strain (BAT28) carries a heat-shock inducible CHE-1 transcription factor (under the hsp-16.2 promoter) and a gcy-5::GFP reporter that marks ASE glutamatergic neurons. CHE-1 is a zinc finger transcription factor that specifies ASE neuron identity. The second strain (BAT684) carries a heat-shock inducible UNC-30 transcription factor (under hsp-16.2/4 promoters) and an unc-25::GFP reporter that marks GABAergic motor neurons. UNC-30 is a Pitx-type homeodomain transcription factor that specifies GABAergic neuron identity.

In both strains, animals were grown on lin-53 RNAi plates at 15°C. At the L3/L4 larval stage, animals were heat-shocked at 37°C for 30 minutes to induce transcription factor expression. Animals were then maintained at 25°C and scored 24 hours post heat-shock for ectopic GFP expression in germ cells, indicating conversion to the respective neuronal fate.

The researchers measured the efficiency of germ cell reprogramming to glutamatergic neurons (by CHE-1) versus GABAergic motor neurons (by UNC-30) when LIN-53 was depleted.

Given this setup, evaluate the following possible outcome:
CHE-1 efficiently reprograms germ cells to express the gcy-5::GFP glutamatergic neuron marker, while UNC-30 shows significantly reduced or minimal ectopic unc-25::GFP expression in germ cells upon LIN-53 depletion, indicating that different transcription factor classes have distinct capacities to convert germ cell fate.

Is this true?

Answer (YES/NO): YES